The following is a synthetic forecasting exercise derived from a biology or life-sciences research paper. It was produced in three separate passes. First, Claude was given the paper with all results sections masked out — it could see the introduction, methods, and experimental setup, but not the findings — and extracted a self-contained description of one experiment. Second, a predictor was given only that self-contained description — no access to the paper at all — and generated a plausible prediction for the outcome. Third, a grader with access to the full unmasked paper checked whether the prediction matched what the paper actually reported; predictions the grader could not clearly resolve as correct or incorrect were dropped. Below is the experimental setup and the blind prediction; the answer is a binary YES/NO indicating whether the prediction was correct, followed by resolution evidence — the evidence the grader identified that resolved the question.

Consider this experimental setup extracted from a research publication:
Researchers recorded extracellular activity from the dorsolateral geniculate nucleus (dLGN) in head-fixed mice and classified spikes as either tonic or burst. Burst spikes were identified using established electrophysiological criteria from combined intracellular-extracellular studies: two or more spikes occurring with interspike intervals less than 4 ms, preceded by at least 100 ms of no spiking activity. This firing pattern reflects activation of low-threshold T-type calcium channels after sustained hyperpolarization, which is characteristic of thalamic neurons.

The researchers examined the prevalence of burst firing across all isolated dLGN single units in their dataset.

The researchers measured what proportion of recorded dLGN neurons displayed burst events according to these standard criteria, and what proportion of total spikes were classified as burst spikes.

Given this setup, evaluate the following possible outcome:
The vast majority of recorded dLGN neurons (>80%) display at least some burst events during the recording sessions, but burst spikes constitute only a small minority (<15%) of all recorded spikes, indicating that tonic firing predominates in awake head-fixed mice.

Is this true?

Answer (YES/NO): YES